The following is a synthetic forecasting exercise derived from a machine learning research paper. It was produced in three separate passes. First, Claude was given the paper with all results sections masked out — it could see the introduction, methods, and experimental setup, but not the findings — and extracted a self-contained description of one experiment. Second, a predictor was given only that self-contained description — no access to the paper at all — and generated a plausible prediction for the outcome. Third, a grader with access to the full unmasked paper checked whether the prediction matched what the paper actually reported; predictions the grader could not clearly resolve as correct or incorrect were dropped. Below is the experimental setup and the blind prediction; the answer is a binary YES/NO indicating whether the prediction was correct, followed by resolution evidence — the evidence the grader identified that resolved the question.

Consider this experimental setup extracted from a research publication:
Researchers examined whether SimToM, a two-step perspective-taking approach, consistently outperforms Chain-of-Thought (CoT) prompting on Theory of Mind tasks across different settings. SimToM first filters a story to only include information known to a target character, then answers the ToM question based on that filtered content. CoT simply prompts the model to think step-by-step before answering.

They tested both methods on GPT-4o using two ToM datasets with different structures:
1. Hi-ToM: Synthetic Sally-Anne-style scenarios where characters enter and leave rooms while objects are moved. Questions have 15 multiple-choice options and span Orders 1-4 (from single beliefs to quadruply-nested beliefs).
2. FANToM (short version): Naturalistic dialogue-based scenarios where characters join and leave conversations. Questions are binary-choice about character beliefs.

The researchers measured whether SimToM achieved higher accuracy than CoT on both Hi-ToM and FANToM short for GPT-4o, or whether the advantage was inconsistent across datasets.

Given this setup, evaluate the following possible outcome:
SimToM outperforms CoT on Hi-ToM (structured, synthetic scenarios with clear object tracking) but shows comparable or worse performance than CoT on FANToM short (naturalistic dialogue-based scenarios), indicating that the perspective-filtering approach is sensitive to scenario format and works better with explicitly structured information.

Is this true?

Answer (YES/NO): NO